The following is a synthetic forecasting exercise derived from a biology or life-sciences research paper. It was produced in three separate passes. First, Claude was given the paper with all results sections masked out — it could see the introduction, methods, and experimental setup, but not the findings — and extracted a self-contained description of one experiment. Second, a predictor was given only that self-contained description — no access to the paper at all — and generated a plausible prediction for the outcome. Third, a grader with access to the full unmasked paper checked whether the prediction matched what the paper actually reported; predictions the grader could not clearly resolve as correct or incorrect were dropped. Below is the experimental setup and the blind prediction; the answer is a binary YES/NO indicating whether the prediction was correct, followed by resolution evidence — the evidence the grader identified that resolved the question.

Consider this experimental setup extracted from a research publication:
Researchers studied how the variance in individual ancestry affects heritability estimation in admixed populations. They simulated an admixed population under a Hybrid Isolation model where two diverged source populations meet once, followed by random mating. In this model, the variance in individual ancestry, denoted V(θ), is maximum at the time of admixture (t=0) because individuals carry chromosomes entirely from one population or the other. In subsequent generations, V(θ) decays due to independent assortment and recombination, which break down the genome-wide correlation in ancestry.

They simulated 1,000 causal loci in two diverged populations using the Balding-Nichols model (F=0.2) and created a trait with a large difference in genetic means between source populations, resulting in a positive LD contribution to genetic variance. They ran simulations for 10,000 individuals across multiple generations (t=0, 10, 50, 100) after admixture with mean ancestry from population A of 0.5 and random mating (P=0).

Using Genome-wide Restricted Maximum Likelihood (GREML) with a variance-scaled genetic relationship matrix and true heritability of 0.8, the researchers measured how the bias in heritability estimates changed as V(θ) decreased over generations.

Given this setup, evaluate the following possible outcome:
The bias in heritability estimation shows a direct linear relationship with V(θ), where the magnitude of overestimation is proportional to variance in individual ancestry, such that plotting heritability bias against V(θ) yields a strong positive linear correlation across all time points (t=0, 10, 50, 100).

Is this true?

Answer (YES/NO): NO